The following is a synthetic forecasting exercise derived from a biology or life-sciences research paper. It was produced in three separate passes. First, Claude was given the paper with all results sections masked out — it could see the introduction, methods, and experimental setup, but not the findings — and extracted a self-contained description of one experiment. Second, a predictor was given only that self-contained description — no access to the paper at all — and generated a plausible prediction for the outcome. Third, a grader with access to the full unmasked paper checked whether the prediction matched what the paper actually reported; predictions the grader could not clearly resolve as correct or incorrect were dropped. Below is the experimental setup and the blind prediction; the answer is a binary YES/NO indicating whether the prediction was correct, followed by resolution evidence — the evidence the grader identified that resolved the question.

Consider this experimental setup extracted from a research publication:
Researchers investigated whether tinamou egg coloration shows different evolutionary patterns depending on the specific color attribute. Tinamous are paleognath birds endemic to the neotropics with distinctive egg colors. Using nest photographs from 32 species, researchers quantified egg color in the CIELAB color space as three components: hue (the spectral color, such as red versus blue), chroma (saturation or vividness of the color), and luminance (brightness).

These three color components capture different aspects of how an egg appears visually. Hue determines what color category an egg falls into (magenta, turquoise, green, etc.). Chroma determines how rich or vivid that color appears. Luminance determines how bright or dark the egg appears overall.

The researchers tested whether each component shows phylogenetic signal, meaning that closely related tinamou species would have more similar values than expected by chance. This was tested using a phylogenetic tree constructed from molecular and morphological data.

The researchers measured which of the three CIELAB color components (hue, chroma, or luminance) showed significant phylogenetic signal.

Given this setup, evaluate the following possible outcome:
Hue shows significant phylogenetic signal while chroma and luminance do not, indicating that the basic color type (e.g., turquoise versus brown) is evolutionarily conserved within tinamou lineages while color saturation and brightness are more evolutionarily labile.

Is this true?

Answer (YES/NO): NO